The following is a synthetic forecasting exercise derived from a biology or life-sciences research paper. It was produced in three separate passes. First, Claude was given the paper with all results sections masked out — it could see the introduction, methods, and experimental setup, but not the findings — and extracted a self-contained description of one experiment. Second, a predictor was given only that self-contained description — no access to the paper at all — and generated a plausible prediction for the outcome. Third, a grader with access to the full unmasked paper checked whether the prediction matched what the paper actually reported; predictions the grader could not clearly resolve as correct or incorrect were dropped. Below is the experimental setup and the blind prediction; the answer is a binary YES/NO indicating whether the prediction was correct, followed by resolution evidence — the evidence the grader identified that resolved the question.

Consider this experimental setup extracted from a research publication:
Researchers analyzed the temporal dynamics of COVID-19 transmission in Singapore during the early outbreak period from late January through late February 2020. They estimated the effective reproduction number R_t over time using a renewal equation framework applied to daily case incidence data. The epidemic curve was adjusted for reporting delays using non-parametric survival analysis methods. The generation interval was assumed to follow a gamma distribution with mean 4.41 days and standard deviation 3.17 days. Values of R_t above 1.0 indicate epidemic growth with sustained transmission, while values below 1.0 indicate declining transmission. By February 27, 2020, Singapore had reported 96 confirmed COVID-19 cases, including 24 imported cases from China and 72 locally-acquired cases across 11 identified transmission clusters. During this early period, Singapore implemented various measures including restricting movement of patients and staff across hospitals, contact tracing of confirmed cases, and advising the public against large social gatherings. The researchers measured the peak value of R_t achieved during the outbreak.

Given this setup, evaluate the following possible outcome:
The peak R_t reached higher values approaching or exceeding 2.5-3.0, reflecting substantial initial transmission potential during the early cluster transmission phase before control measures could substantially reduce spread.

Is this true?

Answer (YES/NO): NO